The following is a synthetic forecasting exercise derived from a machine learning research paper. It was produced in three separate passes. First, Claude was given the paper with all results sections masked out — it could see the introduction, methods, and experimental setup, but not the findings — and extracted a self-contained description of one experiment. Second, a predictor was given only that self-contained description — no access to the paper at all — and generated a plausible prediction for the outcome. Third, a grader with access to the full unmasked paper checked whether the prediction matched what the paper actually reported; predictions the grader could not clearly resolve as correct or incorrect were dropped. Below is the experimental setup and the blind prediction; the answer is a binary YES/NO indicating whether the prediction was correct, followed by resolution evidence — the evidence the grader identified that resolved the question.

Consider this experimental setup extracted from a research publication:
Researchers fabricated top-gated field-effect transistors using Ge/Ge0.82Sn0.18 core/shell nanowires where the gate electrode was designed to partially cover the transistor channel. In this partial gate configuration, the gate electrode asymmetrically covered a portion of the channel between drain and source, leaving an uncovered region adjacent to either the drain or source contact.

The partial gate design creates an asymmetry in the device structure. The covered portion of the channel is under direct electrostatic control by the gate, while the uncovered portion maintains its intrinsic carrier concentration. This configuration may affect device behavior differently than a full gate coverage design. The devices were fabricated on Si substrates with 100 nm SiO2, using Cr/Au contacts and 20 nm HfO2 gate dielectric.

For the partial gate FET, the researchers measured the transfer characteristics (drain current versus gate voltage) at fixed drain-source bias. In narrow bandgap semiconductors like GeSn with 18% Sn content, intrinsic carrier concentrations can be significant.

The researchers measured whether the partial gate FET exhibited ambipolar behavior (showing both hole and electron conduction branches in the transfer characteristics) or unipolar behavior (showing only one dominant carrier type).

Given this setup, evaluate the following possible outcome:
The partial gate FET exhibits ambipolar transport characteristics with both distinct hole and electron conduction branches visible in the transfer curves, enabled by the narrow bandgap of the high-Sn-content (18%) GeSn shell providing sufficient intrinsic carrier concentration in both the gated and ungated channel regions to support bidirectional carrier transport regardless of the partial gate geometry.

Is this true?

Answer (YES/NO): NO